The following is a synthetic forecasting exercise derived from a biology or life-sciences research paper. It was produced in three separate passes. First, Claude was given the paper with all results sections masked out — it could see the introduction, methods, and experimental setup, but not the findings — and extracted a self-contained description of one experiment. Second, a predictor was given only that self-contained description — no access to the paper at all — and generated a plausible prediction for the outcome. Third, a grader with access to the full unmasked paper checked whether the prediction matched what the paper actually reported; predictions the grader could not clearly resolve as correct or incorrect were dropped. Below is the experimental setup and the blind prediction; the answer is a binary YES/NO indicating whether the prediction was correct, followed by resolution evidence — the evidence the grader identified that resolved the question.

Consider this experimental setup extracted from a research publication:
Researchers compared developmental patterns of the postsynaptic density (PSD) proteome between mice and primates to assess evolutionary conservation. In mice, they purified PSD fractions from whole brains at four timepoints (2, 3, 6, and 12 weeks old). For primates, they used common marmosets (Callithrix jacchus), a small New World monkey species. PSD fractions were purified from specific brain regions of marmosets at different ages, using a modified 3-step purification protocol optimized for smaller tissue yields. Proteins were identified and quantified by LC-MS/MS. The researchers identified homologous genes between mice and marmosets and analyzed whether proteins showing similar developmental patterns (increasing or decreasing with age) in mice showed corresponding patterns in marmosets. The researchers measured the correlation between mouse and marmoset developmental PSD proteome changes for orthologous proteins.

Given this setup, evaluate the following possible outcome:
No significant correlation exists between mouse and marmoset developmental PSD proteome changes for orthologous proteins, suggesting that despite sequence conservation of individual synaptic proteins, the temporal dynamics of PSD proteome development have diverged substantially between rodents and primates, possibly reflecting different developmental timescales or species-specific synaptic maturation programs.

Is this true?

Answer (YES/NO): YES